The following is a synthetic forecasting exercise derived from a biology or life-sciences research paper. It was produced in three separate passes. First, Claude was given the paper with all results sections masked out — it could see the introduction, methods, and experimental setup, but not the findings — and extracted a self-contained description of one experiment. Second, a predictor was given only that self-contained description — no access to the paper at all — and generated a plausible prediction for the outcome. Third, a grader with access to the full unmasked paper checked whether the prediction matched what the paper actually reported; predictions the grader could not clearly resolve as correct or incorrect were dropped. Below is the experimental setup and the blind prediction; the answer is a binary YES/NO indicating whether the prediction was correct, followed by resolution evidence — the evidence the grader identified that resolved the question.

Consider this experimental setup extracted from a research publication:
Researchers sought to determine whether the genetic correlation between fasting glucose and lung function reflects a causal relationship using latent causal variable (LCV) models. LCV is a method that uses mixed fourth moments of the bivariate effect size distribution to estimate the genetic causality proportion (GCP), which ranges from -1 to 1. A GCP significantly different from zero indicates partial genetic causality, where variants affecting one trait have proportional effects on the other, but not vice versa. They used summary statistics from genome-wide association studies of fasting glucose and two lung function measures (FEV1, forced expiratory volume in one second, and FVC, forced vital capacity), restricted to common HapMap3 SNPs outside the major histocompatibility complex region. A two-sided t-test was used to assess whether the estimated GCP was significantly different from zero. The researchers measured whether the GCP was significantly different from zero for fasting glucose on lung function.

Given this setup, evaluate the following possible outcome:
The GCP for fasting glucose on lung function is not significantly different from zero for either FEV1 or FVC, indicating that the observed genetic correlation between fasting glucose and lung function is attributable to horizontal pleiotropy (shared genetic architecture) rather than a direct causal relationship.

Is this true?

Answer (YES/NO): NO